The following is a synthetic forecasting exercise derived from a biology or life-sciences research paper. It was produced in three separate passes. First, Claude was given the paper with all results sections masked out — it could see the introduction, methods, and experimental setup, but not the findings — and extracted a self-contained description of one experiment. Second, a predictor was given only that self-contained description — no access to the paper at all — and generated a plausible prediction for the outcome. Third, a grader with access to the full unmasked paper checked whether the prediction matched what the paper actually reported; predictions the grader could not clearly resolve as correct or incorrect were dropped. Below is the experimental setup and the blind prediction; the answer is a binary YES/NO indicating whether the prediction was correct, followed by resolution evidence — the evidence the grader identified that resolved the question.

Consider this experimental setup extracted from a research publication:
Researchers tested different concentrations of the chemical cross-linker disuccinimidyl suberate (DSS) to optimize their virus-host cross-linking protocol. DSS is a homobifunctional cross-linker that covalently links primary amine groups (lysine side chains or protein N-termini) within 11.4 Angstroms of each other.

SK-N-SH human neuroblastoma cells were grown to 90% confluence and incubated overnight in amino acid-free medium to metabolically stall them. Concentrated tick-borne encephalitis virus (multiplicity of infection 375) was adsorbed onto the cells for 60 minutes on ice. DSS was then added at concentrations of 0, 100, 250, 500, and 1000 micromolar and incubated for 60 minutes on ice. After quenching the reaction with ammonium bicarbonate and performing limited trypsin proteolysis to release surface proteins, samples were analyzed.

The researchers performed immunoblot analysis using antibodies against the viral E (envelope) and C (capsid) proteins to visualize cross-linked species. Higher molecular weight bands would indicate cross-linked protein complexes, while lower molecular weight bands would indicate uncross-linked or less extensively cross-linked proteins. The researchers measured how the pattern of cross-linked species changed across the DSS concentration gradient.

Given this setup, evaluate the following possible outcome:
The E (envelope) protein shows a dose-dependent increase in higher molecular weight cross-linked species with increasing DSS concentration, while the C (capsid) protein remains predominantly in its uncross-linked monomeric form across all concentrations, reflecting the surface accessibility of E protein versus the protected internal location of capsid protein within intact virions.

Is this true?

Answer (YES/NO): NO